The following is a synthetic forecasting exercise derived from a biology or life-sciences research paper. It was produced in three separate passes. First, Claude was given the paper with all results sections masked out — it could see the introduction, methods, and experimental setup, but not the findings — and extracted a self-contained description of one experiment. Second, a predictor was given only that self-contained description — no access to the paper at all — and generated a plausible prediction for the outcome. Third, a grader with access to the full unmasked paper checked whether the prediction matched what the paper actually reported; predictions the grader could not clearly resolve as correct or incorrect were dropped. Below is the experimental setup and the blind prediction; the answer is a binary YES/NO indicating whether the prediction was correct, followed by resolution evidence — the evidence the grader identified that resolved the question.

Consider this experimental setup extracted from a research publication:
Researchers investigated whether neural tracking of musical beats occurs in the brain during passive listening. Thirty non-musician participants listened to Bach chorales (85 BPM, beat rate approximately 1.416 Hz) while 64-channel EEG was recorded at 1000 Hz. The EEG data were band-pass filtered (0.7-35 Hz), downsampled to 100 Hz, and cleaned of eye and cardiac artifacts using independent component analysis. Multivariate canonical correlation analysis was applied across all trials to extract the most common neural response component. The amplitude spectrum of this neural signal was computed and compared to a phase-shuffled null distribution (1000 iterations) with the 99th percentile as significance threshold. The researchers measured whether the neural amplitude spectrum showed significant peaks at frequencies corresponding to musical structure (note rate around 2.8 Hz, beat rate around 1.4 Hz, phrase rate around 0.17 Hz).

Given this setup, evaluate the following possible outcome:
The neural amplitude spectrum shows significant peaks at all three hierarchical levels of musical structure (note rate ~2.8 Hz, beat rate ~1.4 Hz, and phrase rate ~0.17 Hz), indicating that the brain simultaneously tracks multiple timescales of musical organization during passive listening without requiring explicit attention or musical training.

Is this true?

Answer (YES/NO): NO